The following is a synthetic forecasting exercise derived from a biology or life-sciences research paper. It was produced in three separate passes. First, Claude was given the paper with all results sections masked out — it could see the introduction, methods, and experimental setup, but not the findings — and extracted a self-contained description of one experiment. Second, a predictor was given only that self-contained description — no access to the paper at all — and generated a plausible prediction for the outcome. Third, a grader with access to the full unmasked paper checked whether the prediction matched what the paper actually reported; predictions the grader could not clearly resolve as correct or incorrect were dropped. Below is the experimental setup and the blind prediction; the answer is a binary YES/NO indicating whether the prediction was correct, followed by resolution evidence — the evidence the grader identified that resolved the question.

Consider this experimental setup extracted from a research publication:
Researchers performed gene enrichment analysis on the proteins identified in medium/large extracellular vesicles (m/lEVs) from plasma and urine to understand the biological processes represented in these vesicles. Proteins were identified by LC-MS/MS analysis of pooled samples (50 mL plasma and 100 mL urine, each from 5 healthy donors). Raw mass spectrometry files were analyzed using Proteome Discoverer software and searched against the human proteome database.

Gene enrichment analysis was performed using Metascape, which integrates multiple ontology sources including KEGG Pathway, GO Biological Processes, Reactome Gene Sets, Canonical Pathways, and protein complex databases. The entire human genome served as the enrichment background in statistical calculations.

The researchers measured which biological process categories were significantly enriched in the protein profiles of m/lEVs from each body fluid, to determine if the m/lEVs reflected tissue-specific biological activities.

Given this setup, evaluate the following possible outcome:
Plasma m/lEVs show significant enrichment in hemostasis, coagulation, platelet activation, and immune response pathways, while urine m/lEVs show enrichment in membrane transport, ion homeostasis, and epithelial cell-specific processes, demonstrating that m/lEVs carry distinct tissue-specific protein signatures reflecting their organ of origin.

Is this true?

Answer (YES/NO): NO